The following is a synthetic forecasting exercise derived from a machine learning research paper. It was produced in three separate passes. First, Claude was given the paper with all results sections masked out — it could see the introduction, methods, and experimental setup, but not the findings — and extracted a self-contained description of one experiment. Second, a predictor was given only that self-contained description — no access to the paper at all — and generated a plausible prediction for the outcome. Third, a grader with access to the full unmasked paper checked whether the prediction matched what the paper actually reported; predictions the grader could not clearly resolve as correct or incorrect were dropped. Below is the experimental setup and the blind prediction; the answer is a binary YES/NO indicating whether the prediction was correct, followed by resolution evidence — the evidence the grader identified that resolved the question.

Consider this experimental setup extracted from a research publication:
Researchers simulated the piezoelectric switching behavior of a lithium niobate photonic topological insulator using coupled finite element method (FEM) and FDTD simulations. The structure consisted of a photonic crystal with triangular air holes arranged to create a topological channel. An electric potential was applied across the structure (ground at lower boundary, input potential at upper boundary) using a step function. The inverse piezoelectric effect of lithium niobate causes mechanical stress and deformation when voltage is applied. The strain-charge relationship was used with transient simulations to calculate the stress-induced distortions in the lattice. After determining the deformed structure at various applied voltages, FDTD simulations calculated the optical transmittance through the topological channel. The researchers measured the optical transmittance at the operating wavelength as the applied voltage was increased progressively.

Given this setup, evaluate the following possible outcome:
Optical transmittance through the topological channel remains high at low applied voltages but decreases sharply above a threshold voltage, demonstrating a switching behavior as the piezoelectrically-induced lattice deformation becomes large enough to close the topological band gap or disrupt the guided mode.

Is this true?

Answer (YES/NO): YES